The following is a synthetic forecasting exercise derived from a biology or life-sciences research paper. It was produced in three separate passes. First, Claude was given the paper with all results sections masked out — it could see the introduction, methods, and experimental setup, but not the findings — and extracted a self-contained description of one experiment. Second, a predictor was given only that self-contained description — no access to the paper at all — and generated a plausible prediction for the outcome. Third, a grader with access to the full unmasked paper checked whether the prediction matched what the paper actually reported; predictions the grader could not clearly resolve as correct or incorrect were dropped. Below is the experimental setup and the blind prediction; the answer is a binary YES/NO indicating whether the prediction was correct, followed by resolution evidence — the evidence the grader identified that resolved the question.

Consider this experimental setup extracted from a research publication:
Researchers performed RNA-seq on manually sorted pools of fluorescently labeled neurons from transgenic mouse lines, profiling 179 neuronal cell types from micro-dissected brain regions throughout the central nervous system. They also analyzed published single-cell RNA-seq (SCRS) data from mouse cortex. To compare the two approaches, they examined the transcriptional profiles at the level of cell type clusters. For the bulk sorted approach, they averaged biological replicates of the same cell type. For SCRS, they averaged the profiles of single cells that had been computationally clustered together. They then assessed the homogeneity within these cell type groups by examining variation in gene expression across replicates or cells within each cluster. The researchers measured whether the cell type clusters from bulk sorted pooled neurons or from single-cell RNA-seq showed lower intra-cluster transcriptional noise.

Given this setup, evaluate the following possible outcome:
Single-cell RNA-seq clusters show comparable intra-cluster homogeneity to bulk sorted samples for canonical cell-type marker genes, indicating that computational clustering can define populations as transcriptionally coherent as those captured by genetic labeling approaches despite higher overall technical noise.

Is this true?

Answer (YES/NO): NO